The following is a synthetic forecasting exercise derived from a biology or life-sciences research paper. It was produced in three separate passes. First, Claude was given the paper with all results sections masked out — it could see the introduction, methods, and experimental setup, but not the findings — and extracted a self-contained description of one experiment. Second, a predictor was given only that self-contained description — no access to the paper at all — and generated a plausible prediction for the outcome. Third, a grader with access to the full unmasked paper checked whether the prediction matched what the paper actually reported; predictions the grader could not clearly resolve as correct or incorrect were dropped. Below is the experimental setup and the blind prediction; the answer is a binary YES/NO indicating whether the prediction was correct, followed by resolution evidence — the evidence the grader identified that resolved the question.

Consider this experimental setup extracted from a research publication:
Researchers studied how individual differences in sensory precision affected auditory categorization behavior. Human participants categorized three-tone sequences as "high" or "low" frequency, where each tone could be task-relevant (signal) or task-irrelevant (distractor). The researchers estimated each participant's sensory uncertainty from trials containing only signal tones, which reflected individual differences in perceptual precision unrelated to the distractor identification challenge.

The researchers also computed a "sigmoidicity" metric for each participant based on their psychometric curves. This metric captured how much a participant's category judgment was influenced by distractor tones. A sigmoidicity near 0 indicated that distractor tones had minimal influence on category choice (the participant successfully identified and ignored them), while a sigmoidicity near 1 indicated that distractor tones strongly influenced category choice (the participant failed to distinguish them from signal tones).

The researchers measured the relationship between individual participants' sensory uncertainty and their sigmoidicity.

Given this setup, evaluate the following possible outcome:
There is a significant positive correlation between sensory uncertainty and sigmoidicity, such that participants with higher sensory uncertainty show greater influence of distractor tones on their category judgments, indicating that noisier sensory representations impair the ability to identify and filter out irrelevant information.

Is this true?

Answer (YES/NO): YES